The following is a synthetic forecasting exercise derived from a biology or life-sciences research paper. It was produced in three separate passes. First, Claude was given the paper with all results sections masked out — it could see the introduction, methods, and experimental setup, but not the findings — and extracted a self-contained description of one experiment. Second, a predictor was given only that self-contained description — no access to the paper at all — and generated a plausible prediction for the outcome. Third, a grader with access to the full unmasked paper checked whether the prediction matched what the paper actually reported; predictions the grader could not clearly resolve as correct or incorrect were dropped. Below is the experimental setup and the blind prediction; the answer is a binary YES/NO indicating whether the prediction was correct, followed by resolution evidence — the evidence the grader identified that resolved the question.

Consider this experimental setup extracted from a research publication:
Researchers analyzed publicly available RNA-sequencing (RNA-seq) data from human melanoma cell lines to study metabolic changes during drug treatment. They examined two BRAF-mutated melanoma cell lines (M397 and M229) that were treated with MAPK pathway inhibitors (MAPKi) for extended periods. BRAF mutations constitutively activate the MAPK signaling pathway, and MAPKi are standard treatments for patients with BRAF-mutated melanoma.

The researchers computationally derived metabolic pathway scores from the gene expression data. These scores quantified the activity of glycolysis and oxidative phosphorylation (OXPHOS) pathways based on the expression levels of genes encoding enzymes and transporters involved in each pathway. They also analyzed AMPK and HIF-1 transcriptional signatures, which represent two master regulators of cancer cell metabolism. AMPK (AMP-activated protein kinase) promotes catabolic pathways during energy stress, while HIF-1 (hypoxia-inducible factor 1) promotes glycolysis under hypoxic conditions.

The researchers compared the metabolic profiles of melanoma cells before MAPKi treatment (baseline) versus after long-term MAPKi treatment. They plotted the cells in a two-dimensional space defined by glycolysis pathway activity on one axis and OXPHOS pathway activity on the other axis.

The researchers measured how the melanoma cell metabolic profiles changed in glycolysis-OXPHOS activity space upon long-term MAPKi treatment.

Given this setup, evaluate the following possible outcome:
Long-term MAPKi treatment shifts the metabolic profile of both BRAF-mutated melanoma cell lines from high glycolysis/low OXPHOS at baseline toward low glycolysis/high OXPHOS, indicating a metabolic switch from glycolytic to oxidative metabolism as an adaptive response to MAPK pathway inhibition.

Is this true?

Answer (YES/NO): NO